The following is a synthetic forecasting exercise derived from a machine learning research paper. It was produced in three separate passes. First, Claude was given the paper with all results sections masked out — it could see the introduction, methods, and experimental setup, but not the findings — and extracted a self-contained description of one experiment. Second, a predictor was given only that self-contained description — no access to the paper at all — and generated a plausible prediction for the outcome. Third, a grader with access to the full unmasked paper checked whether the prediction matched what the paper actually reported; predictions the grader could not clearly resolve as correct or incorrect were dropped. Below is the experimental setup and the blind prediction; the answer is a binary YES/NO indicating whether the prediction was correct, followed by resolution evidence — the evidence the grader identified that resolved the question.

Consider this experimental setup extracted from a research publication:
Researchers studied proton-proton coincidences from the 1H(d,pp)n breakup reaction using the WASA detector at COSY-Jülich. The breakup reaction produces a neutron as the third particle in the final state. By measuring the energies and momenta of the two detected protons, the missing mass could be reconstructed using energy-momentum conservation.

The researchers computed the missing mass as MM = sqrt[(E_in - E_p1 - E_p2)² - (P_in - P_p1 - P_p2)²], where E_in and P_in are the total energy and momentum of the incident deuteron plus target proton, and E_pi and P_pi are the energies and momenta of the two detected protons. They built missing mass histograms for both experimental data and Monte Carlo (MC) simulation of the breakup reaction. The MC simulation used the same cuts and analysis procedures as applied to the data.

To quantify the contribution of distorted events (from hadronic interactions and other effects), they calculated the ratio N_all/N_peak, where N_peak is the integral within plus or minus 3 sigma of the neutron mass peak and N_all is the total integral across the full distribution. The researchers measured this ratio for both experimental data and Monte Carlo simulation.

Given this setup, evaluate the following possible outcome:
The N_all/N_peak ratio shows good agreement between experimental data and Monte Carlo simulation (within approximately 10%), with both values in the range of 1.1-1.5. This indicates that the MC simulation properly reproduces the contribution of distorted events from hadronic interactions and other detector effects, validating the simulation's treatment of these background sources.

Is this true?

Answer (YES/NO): NO